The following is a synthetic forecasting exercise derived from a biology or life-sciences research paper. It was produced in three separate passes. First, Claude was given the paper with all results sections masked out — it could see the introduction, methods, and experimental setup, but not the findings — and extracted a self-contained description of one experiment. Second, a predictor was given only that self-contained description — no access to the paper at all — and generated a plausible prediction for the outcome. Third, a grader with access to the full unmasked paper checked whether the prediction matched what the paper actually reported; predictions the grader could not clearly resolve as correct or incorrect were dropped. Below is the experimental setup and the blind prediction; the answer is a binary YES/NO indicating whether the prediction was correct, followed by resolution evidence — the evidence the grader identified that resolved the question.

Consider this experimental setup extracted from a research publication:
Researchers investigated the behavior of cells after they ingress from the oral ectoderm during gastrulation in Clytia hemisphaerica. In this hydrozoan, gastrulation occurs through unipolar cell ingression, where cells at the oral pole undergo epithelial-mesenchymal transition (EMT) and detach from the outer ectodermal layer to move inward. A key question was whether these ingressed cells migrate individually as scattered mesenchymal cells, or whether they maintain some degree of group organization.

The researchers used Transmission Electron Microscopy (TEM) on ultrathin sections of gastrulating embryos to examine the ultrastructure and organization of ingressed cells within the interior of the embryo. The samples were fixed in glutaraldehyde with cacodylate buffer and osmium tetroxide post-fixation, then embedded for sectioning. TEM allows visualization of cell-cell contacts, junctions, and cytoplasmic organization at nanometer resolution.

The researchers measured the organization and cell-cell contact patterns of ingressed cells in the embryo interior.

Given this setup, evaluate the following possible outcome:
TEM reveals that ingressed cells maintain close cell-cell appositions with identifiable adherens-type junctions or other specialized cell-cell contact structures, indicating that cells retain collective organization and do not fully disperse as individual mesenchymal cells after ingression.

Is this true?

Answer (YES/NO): YES